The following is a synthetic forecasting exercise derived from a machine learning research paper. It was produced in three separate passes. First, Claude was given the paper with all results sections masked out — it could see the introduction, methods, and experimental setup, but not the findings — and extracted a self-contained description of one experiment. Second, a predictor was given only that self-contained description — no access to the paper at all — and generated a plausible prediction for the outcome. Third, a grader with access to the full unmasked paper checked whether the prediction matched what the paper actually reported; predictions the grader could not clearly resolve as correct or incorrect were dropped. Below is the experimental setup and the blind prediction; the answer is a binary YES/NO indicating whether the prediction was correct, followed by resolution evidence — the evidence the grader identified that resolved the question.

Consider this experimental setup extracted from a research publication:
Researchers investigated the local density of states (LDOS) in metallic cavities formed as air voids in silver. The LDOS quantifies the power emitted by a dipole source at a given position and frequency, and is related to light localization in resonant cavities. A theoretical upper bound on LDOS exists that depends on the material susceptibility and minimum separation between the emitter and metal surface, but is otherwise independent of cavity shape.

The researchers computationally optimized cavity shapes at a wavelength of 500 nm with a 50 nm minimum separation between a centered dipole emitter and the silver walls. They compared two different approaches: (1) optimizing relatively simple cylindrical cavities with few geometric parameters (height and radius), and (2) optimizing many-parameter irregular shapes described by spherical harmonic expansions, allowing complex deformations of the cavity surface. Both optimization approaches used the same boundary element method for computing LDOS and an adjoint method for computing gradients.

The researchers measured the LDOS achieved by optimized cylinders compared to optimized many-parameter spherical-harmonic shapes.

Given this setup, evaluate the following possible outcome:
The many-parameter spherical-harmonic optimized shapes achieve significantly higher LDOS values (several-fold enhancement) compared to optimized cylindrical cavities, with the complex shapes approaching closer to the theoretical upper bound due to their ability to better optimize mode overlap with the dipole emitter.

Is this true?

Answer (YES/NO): NO